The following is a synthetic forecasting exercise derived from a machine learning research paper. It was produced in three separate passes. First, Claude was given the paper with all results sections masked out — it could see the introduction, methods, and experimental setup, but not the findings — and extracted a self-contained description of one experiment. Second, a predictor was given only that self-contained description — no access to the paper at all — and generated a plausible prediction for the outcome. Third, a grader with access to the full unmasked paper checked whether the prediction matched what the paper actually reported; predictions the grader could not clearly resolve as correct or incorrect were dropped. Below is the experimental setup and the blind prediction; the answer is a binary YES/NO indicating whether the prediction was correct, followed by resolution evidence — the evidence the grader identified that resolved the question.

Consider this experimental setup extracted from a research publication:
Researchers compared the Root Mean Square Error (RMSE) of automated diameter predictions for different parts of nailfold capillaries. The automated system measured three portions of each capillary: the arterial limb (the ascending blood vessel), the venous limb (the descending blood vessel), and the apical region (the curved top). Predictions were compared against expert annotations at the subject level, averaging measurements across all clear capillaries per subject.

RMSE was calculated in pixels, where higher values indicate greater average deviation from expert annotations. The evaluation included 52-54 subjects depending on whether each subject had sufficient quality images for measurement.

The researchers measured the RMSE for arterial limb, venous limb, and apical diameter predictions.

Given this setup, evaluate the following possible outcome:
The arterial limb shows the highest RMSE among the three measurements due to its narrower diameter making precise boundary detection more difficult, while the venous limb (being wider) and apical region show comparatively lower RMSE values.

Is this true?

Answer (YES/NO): NO